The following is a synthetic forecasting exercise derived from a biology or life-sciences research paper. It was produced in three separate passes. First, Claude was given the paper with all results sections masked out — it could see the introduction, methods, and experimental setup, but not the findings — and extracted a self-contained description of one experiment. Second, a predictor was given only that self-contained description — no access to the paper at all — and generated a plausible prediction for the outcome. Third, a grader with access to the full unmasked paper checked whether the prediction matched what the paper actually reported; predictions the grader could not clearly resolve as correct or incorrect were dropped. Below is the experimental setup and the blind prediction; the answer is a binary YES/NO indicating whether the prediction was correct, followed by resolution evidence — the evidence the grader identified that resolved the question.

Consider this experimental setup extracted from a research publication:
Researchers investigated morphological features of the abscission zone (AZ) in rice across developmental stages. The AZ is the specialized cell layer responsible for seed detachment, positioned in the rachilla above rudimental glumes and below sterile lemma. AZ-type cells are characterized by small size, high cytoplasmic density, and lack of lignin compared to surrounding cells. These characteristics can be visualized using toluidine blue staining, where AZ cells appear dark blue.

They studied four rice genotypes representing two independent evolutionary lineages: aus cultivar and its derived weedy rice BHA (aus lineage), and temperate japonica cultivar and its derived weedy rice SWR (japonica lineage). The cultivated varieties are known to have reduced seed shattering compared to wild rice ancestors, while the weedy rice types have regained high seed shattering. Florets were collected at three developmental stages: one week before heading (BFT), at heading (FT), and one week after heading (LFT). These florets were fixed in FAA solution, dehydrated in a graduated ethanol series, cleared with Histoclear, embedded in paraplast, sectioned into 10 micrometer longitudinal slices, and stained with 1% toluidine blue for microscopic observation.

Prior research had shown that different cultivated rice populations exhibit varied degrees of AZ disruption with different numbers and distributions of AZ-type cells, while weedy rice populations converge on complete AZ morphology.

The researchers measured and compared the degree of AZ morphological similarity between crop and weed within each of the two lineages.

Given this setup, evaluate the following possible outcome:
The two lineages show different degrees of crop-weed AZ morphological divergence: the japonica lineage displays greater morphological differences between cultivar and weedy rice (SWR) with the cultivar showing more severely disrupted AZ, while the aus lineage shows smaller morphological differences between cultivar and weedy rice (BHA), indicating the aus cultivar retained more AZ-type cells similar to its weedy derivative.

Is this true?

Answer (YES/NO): YES